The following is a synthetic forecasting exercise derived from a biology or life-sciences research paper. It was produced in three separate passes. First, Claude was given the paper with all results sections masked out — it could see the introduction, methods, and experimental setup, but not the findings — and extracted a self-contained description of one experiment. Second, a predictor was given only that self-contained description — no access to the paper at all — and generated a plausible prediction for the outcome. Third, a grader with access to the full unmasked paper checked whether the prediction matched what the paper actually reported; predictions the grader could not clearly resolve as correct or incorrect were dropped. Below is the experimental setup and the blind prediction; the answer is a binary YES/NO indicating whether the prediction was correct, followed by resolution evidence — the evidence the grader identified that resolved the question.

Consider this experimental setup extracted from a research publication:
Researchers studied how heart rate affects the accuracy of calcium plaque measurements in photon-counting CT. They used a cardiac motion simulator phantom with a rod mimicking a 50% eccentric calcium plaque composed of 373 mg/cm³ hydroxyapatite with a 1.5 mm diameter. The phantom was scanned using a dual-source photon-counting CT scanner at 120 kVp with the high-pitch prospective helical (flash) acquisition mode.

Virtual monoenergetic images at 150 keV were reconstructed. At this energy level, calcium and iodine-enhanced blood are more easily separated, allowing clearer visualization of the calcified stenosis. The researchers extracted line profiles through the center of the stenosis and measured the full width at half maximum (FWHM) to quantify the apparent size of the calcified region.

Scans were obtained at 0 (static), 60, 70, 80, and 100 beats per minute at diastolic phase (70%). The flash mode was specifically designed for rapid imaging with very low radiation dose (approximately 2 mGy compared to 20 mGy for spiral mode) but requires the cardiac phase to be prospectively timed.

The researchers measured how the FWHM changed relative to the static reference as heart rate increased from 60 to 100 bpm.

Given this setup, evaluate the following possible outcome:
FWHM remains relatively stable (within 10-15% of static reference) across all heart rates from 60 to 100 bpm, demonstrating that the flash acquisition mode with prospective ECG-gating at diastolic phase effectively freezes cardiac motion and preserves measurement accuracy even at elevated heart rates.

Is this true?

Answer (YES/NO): YES